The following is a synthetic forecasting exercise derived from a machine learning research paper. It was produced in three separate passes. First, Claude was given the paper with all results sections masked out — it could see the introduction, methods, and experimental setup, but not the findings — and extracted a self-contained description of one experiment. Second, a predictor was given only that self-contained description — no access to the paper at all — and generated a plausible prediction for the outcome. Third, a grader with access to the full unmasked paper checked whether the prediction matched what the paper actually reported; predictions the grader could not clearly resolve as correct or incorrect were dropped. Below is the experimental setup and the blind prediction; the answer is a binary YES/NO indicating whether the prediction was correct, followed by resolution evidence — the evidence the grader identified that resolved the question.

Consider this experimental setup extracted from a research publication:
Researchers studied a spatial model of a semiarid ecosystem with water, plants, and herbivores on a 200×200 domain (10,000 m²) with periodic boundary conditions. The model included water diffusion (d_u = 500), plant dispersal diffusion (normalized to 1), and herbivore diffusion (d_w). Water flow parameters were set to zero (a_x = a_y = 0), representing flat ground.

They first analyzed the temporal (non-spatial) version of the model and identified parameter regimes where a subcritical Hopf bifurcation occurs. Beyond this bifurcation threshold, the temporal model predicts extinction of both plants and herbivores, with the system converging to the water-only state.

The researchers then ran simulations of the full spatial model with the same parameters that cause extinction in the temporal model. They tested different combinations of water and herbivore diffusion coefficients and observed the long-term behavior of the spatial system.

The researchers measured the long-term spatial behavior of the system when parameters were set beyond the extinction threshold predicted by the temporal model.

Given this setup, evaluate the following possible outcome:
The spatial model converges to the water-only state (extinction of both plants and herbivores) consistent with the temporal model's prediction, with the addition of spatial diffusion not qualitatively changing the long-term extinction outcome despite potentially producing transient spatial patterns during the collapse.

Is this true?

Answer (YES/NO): NO